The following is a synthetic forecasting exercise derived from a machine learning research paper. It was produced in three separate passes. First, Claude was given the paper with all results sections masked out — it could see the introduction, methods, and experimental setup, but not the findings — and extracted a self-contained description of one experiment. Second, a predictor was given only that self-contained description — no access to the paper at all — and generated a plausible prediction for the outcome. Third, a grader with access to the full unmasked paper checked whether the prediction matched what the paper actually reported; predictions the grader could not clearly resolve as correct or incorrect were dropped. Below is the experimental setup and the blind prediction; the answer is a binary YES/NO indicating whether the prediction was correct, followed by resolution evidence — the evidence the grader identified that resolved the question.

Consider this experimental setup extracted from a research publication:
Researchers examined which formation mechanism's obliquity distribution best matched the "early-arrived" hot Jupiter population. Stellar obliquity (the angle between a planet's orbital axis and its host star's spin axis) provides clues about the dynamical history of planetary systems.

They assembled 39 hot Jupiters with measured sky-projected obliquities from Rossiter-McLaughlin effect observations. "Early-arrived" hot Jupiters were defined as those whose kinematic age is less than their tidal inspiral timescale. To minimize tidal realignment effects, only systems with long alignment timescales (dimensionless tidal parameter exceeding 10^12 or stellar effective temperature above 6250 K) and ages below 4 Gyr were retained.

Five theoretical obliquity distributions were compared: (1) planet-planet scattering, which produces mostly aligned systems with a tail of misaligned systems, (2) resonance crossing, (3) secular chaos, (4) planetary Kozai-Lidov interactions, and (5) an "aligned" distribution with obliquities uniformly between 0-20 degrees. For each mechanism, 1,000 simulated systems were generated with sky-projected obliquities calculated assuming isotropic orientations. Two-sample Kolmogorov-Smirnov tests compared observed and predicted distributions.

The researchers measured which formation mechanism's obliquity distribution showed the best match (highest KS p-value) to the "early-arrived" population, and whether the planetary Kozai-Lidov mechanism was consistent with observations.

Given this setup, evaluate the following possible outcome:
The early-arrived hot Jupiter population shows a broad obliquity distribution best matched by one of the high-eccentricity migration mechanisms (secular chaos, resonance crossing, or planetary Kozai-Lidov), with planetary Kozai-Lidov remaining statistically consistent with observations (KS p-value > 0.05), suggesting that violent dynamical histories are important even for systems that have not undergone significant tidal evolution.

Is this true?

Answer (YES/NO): NO